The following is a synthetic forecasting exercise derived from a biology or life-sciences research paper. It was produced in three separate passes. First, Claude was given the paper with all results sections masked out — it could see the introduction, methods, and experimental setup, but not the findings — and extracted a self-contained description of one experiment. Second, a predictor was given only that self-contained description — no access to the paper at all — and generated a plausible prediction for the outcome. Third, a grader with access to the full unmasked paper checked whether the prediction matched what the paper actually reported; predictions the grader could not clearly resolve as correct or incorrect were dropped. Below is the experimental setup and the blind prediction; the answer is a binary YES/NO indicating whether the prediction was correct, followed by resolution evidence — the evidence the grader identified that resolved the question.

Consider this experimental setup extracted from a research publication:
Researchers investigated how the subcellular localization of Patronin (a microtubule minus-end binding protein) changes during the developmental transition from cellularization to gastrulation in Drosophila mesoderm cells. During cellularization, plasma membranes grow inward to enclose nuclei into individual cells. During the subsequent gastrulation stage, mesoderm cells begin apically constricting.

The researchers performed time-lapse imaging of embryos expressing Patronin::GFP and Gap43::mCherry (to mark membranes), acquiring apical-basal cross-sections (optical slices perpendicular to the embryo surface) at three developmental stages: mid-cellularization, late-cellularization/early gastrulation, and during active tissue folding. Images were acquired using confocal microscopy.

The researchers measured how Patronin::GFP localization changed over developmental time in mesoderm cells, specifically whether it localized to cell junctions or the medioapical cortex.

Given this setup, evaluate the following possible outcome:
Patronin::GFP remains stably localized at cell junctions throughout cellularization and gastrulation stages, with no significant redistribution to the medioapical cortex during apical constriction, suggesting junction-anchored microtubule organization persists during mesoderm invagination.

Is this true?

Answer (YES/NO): NO